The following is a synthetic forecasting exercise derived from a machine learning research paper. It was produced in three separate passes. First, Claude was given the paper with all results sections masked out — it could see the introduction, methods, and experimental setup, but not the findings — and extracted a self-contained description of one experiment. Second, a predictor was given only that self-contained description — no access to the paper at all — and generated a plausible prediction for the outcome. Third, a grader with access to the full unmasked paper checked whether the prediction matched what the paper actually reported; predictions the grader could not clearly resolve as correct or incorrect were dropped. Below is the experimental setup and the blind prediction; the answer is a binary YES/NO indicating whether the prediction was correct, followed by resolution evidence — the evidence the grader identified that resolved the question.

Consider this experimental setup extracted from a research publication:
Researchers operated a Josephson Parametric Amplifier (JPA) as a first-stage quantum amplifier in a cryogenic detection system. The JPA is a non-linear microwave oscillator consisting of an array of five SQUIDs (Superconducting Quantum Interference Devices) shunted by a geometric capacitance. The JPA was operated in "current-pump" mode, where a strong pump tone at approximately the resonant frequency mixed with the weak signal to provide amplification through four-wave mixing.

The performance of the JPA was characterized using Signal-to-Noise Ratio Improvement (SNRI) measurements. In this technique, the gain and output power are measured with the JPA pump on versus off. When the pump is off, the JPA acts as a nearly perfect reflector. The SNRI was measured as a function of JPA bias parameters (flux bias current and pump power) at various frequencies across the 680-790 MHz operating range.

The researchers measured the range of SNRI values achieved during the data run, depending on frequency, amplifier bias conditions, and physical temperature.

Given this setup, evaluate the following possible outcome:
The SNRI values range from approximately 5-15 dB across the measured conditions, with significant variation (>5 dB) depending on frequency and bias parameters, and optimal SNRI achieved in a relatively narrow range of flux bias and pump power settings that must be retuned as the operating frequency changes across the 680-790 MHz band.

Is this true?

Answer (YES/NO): NO